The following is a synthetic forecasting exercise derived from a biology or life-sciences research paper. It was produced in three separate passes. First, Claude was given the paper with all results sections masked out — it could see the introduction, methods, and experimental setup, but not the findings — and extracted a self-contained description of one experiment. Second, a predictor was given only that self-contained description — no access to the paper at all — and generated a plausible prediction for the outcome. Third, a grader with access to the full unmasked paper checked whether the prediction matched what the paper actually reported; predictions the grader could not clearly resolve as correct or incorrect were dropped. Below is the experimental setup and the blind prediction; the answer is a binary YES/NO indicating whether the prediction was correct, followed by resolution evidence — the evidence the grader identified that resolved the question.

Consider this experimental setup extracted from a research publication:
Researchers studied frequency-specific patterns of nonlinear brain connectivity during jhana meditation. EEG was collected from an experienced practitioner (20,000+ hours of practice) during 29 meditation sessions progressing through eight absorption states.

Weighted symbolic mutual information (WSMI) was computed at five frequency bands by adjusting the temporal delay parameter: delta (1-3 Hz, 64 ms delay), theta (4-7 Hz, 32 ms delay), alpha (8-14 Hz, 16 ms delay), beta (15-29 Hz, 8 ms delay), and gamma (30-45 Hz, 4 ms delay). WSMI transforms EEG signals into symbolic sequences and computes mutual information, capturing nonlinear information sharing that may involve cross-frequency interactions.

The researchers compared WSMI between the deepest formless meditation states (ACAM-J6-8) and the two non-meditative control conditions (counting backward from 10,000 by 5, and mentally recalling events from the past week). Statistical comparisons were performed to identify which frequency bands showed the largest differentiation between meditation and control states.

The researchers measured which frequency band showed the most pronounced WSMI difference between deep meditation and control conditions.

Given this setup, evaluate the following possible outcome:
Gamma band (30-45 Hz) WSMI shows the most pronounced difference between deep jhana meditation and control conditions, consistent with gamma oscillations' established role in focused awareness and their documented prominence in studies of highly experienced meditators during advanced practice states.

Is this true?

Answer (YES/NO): NO